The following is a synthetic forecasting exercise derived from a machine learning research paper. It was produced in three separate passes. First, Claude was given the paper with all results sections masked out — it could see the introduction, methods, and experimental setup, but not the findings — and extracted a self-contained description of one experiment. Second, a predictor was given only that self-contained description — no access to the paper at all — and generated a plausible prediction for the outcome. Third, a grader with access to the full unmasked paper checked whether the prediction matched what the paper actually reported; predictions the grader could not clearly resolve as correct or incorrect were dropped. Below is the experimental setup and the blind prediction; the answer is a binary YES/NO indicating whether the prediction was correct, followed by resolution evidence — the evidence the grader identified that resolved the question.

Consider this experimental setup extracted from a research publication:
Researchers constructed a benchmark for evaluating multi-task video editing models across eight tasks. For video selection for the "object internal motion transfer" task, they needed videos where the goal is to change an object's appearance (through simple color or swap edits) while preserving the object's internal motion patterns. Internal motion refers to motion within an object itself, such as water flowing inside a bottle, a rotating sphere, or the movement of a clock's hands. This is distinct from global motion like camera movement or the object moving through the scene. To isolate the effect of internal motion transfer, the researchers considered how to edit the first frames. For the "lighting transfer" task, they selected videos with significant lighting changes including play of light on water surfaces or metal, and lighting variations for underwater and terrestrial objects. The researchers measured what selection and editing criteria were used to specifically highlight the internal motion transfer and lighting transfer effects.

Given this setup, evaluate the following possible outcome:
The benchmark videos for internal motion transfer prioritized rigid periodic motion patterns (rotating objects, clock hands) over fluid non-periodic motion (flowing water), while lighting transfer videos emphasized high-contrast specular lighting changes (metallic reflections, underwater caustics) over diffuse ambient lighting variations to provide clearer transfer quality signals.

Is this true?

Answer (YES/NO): NO